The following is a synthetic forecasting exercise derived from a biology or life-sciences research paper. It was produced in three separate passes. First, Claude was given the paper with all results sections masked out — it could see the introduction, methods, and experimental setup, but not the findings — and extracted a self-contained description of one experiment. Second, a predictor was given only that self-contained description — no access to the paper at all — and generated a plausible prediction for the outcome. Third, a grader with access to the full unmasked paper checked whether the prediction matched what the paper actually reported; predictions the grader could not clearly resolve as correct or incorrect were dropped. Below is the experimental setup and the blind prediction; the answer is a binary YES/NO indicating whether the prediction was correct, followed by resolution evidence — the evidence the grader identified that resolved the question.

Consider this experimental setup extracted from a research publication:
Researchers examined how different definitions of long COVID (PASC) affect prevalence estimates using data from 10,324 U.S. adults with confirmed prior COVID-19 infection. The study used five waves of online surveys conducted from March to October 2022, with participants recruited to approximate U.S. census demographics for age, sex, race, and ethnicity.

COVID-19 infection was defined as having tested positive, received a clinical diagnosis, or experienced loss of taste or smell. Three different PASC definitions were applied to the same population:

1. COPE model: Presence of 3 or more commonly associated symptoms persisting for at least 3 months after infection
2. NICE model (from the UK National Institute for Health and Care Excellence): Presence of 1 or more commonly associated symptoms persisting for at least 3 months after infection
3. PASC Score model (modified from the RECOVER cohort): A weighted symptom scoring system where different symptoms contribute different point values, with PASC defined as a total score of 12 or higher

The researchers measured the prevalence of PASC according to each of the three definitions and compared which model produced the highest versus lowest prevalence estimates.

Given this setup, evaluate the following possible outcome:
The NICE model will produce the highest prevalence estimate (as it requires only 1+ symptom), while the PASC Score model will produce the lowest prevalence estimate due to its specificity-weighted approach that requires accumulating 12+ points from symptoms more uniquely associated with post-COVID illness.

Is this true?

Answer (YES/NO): YES